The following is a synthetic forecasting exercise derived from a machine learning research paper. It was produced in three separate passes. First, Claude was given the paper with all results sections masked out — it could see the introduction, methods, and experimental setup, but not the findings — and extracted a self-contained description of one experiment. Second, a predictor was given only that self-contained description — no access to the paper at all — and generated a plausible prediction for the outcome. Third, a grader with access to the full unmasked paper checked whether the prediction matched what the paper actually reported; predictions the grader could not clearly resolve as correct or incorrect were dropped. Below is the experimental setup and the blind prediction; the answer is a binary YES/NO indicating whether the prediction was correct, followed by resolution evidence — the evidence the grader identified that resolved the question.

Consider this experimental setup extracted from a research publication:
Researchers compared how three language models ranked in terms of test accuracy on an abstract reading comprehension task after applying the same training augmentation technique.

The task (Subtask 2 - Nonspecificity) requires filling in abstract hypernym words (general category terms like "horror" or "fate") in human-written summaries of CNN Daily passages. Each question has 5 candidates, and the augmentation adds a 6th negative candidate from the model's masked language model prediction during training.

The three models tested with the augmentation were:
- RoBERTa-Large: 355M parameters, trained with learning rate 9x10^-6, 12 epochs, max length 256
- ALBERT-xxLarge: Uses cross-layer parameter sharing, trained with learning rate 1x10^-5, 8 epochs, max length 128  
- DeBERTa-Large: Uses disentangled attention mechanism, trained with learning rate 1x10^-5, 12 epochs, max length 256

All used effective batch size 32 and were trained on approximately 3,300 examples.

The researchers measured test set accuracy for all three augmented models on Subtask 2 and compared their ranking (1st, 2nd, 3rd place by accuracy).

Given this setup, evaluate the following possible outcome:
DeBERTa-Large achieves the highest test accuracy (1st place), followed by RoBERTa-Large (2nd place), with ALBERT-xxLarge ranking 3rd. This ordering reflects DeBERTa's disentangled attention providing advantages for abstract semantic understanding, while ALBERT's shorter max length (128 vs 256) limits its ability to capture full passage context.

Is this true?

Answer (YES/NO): YES